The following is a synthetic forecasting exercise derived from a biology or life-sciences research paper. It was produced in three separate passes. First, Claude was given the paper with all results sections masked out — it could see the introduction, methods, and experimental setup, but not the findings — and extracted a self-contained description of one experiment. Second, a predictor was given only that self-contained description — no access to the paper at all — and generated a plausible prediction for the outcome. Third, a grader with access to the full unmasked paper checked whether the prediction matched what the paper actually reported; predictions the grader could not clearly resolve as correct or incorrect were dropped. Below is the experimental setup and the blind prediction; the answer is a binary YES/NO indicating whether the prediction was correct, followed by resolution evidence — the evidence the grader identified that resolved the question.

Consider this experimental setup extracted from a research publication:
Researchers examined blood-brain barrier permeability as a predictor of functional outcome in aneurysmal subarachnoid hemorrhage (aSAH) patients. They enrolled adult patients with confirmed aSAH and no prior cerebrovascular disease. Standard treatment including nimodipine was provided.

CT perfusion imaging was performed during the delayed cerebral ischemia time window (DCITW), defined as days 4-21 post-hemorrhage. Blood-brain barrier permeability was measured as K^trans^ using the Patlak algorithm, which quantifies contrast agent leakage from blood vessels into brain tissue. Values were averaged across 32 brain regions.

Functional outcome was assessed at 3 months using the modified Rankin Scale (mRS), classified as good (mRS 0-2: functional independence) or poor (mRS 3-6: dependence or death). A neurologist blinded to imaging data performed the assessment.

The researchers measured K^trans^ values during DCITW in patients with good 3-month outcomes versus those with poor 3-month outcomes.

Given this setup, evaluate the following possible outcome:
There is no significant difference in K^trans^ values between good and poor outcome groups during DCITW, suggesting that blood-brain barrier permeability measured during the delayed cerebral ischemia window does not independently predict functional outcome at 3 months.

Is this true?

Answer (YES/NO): NO